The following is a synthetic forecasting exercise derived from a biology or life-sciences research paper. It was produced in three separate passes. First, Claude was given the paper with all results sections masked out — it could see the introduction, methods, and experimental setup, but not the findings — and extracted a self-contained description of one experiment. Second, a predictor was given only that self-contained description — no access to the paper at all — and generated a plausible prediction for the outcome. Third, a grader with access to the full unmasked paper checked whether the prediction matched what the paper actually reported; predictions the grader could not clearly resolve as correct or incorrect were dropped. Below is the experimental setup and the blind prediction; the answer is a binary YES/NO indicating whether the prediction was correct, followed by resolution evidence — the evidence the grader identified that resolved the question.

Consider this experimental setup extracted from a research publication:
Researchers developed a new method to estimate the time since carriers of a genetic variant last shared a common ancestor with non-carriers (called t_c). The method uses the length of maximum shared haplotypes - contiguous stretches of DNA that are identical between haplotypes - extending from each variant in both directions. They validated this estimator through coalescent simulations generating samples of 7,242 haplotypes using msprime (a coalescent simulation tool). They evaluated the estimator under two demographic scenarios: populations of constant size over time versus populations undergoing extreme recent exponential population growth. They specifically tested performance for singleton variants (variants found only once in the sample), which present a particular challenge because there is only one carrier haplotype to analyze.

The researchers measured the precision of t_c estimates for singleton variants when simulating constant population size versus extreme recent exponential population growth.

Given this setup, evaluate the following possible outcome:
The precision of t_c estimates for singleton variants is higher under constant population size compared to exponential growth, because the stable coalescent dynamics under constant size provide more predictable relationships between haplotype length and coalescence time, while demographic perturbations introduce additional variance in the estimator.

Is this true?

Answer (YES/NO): YES